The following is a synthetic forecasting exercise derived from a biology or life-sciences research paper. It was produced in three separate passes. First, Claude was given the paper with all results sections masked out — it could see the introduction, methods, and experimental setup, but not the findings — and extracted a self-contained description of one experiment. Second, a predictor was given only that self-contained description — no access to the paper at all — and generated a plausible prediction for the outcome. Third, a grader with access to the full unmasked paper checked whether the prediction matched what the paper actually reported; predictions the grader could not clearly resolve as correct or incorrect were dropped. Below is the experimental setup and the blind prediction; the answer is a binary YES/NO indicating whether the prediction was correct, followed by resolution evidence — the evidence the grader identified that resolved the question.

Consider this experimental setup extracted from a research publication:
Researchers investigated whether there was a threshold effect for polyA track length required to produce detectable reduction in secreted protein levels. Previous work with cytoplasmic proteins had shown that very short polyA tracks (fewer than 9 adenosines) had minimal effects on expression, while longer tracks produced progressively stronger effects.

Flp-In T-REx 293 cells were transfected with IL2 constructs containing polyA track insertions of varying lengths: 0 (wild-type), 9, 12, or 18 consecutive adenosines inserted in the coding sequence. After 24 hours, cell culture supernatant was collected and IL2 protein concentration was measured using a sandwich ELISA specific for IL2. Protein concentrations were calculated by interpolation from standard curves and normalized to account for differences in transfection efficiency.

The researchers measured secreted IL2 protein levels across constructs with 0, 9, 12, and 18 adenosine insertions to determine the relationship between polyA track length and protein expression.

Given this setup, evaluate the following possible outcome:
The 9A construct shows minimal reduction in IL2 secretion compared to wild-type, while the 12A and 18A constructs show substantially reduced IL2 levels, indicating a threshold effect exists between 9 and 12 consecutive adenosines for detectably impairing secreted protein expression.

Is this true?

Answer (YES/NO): NO